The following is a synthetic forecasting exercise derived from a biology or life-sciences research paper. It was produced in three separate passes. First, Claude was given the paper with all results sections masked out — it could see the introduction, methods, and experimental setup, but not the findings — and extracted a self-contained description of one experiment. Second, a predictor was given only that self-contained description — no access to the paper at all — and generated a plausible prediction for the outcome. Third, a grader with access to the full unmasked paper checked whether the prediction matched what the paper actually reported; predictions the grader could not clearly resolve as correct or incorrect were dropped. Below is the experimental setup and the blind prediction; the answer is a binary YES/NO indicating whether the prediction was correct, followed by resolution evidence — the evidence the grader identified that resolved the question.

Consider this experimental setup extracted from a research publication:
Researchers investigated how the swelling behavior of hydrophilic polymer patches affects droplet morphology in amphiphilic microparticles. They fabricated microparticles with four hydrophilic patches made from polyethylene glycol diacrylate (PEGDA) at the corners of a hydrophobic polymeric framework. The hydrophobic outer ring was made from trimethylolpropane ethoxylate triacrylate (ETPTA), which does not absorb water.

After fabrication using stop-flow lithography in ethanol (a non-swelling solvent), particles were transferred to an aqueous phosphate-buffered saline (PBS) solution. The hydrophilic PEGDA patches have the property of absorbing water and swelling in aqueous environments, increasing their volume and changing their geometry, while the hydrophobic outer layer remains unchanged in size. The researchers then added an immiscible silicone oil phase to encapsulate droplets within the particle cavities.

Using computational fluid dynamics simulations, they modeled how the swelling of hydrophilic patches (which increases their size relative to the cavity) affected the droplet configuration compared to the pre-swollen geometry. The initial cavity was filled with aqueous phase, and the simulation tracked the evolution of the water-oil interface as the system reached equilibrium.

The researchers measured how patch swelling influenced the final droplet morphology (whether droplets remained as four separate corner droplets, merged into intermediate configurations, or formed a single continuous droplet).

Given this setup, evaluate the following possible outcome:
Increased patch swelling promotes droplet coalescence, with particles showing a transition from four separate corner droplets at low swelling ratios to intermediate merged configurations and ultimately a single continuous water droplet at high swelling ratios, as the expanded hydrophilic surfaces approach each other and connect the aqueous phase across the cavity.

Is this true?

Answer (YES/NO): YES